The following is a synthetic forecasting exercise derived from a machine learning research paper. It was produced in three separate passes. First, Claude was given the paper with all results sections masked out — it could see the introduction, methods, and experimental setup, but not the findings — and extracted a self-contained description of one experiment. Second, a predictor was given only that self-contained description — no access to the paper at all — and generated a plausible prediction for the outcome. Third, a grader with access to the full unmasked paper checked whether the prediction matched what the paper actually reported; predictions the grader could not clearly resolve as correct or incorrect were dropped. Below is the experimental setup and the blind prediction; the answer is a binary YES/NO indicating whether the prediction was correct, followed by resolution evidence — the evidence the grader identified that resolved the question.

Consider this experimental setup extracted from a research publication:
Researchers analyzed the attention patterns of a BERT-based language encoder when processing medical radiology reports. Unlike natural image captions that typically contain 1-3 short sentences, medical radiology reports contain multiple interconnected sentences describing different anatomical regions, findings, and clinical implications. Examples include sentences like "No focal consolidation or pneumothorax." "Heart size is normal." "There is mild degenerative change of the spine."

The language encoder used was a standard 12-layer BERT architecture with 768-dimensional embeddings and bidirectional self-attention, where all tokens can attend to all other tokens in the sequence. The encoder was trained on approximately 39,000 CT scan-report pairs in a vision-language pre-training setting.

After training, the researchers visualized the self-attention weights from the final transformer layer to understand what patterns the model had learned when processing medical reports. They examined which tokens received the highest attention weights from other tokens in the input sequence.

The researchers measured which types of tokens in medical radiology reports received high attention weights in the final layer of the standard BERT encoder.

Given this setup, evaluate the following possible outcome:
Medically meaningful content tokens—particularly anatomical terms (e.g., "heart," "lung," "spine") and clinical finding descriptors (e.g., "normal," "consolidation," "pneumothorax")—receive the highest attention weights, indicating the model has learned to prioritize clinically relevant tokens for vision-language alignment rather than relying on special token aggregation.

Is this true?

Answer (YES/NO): NO